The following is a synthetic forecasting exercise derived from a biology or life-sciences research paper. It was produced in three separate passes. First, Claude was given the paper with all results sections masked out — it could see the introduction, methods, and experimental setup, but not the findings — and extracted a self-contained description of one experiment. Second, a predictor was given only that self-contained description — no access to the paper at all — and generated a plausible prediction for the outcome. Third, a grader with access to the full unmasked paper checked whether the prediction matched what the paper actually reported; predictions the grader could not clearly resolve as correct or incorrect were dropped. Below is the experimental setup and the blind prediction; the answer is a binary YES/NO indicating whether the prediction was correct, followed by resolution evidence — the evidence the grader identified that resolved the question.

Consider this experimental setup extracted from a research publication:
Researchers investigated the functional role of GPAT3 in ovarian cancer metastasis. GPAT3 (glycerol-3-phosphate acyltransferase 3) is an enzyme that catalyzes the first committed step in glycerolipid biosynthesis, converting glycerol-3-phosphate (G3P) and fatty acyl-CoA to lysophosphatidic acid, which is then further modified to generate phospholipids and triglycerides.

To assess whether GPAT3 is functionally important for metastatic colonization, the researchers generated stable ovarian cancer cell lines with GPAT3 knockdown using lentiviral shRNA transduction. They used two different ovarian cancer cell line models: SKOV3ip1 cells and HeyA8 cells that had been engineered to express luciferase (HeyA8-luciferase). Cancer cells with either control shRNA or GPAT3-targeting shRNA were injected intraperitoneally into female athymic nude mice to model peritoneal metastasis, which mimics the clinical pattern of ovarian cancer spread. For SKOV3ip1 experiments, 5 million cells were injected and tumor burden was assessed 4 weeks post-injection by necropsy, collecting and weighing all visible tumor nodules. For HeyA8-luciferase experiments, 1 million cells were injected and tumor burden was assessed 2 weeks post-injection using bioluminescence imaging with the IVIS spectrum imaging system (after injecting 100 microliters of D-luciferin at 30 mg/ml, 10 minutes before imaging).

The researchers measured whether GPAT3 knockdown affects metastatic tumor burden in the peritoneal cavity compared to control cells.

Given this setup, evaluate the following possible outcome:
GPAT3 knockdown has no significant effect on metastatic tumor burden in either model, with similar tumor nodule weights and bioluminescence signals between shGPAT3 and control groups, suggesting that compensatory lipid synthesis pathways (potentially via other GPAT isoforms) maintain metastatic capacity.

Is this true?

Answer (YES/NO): NO